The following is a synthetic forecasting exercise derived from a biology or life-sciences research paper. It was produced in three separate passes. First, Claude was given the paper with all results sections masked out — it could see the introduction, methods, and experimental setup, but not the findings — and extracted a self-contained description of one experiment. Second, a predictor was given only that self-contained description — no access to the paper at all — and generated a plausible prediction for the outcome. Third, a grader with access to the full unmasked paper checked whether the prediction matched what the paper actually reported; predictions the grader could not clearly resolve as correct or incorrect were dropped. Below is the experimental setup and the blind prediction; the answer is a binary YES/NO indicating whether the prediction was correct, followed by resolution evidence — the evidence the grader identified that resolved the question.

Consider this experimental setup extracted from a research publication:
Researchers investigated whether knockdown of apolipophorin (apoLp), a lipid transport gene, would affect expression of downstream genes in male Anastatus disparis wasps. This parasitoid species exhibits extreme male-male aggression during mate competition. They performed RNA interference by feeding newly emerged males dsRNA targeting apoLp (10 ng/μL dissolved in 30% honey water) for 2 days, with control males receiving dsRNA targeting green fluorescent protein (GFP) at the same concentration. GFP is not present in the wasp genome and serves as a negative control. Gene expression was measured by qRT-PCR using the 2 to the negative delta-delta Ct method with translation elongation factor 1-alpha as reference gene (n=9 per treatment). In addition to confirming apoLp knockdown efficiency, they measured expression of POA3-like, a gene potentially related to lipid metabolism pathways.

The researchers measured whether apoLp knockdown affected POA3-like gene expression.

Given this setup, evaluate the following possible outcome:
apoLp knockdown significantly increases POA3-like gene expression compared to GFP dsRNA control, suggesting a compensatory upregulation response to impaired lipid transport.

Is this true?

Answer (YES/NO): NO